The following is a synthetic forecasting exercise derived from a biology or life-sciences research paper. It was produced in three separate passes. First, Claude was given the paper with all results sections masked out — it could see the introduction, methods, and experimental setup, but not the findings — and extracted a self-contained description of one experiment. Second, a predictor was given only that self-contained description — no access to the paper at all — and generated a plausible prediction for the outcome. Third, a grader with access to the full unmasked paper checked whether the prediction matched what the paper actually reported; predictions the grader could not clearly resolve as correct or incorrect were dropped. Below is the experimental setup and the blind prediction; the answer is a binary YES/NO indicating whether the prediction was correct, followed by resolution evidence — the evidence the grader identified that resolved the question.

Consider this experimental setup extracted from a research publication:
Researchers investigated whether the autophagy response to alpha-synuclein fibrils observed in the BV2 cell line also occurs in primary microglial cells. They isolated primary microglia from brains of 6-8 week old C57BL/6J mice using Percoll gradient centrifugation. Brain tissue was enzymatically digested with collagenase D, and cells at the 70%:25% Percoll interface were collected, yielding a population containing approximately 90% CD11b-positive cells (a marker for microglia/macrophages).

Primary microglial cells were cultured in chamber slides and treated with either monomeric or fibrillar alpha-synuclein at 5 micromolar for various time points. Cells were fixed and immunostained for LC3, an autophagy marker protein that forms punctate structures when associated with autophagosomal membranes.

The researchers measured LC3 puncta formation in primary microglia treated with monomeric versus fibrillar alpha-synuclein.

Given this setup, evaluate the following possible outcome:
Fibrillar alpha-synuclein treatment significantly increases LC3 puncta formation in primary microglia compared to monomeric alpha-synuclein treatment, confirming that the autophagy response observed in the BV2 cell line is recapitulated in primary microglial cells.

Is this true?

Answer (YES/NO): YES